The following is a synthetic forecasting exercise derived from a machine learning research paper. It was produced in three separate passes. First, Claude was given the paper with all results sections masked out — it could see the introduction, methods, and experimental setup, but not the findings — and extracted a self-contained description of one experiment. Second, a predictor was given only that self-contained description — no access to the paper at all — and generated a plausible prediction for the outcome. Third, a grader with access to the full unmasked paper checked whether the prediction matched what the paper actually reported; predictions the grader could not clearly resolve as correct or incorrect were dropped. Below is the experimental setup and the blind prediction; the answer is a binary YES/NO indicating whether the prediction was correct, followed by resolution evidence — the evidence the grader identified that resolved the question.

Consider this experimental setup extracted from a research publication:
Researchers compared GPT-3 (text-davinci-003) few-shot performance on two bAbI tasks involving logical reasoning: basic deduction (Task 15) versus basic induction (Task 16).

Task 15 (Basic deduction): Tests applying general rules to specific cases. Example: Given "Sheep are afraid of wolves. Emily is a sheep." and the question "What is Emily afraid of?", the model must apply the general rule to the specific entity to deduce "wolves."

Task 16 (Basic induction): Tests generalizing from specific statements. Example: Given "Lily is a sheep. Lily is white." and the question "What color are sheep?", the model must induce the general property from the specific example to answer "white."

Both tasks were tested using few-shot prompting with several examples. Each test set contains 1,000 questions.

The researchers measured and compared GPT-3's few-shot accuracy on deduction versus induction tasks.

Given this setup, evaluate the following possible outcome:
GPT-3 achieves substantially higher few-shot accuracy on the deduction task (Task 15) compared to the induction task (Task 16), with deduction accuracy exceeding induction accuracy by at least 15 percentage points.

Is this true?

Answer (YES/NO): NO